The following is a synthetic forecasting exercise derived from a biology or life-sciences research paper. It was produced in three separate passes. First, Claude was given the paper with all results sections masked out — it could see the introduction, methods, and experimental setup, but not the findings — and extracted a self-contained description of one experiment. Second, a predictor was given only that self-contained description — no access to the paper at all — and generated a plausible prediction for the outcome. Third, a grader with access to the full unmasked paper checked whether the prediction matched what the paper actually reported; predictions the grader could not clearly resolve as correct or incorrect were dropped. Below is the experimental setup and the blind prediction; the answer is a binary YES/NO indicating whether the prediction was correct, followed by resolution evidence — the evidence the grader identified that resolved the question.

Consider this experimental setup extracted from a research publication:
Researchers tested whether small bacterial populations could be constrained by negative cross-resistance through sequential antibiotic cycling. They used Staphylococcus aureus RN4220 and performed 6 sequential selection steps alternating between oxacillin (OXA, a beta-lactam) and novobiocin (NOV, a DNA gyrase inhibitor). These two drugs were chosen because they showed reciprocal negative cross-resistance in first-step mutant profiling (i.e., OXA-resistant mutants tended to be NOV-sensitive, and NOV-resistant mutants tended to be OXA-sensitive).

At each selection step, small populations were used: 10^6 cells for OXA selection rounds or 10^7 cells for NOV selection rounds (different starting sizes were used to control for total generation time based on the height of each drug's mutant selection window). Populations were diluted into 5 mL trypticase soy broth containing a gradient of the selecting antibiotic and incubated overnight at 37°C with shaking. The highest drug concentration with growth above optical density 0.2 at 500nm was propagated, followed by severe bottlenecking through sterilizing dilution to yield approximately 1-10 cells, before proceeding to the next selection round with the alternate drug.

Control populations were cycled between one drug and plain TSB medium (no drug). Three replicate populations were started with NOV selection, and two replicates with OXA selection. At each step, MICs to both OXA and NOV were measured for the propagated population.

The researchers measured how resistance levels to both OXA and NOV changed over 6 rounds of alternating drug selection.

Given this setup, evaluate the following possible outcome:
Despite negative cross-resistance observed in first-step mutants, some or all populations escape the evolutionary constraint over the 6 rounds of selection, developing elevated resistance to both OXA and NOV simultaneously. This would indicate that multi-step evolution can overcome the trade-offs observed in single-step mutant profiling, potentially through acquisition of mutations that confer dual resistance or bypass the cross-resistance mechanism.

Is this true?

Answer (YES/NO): YES